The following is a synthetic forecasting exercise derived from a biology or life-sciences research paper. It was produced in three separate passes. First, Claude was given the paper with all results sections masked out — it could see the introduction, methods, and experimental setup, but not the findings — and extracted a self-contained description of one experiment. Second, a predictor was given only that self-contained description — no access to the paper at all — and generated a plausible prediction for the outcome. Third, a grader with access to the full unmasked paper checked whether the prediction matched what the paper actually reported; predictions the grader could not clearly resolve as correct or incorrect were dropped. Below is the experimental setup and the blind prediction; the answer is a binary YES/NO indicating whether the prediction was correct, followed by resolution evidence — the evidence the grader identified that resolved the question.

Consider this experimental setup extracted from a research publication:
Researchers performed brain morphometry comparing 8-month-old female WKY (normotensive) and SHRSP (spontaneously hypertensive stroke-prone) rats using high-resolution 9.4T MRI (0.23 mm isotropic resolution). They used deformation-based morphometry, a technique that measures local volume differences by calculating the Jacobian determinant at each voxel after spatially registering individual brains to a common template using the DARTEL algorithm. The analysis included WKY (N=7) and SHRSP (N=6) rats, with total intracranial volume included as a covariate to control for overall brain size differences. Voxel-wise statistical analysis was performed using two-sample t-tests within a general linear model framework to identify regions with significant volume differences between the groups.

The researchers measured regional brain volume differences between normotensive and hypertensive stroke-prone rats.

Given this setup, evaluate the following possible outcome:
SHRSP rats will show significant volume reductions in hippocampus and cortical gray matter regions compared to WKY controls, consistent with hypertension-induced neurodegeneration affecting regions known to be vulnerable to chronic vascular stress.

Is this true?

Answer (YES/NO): NO